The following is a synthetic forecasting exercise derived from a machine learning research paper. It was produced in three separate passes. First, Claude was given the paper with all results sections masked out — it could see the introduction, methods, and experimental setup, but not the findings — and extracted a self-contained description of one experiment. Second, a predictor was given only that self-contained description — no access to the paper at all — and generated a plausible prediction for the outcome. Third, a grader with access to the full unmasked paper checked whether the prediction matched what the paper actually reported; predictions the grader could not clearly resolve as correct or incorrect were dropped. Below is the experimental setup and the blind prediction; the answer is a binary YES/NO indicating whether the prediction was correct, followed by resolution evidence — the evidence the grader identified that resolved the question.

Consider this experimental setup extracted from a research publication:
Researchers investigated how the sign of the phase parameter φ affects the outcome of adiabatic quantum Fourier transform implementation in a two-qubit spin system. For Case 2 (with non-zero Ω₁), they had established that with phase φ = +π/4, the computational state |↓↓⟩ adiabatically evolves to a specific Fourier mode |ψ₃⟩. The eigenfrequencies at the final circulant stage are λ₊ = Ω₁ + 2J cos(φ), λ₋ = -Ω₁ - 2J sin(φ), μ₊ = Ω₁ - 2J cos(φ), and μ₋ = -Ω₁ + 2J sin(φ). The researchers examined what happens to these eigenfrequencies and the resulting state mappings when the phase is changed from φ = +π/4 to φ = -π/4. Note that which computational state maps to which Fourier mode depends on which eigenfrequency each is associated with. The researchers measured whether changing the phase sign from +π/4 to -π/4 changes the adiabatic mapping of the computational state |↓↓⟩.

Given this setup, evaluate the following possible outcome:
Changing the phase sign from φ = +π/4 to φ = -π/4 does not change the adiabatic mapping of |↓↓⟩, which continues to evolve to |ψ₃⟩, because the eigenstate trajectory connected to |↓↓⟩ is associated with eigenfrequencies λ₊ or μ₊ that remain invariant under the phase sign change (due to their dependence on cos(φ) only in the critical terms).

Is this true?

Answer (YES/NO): NO